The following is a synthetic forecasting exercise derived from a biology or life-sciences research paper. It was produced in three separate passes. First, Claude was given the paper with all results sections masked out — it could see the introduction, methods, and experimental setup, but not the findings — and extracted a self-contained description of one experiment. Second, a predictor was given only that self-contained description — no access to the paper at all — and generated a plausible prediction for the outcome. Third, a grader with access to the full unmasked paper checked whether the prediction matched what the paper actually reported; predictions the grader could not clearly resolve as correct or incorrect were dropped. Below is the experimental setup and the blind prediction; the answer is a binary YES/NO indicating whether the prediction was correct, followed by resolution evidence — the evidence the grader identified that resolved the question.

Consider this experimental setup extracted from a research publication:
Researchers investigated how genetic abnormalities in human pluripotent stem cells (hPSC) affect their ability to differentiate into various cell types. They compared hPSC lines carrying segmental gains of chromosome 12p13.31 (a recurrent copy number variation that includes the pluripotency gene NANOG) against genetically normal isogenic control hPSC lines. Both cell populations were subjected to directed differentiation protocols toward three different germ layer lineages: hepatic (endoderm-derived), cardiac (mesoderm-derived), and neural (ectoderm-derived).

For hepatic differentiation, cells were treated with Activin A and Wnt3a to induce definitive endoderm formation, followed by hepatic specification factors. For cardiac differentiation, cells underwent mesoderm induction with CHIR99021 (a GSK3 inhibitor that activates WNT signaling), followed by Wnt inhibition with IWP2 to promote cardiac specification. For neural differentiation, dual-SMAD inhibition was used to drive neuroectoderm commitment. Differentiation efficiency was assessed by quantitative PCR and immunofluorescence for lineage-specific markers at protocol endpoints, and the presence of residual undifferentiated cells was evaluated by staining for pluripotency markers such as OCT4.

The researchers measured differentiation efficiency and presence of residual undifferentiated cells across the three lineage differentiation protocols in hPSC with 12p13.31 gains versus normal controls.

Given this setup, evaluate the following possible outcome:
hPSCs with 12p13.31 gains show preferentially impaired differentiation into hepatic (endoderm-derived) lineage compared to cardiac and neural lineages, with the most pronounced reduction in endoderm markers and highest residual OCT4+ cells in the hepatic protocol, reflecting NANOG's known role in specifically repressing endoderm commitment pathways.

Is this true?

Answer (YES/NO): NO